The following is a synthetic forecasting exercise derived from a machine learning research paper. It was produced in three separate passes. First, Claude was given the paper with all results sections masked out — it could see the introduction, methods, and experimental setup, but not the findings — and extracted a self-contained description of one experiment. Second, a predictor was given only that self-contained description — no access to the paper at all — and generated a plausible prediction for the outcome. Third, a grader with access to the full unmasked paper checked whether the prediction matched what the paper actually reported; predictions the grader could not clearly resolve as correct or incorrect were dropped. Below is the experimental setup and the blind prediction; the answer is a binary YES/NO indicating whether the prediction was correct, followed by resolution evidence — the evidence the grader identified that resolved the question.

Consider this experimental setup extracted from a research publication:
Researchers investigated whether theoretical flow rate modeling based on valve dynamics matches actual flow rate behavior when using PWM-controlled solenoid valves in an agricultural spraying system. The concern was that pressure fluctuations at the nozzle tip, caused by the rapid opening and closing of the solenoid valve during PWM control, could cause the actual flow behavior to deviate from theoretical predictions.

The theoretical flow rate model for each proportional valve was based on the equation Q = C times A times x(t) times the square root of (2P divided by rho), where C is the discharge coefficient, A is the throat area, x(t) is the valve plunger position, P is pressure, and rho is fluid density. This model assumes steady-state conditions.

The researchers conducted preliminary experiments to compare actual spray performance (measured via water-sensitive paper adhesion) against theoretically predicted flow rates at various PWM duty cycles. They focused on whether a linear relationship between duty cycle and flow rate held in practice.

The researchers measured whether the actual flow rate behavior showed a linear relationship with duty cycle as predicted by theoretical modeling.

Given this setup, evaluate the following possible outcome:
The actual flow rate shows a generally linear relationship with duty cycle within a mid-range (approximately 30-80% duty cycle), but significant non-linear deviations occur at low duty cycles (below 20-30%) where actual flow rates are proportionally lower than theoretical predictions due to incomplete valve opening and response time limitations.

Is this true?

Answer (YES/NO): NO